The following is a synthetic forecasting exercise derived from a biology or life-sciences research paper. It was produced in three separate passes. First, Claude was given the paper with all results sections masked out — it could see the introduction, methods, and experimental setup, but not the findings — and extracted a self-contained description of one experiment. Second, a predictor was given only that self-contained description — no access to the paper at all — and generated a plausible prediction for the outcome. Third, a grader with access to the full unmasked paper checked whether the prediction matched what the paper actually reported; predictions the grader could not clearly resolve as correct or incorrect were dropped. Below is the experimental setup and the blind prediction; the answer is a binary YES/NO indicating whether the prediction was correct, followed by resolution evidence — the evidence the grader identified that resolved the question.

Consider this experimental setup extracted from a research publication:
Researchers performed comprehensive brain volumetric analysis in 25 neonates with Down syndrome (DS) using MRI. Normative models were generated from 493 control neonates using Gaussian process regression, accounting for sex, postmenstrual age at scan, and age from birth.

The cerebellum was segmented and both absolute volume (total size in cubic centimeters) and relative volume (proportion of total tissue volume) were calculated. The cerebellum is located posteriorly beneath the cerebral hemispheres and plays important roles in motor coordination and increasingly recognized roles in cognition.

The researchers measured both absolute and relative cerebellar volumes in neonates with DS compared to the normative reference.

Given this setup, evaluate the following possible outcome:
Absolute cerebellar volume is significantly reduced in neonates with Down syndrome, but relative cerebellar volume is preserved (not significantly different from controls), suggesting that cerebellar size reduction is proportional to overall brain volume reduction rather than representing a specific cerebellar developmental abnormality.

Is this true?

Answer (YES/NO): NO